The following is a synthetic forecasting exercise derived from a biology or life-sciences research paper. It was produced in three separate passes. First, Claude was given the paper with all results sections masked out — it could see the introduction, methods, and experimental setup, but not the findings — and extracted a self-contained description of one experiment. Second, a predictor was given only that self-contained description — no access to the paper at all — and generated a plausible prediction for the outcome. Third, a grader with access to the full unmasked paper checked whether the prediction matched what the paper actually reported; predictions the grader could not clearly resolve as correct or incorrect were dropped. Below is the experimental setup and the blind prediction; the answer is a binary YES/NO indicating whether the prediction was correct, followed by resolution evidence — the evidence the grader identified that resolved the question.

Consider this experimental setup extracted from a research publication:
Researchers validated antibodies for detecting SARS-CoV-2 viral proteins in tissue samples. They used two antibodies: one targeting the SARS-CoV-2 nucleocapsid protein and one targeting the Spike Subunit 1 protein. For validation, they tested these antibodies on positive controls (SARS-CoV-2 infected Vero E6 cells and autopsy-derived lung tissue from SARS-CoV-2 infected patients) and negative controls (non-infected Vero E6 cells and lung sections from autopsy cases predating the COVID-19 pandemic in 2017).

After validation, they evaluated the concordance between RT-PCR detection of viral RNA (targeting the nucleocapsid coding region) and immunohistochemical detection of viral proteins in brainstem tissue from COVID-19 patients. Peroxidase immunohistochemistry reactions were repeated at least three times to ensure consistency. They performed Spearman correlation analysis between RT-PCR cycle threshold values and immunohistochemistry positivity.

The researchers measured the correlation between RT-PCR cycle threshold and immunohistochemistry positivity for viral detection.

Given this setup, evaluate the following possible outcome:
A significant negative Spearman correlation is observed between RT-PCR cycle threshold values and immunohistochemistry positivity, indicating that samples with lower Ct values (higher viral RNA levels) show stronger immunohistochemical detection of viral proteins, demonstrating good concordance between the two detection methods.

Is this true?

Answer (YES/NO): NO